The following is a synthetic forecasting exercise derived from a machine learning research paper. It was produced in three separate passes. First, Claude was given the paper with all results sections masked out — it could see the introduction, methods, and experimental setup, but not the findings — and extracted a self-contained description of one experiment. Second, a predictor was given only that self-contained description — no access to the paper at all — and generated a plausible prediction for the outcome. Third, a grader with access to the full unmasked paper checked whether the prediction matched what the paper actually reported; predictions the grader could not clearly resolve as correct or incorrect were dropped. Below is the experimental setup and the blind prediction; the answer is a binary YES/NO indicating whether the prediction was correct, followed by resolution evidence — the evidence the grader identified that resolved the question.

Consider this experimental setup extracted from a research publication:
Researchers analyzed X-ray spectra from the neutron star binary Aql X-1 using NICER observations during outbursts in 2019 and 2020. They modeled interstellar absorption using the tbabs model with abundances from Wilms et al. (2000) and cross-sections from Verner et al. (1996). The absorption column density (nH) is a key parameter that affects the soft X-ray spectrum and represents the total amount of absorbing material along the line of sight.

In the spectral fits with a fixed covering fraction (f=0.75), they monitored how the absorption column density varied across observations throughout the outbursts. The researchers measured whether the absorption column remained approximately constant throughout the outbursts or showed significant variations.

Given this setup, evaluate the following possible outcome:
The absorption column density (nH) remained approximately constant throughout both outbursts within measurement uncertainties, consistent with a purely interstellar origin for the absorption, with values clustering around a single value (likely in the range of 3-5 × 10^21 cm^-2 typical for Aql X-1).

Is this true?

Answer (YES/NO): NO